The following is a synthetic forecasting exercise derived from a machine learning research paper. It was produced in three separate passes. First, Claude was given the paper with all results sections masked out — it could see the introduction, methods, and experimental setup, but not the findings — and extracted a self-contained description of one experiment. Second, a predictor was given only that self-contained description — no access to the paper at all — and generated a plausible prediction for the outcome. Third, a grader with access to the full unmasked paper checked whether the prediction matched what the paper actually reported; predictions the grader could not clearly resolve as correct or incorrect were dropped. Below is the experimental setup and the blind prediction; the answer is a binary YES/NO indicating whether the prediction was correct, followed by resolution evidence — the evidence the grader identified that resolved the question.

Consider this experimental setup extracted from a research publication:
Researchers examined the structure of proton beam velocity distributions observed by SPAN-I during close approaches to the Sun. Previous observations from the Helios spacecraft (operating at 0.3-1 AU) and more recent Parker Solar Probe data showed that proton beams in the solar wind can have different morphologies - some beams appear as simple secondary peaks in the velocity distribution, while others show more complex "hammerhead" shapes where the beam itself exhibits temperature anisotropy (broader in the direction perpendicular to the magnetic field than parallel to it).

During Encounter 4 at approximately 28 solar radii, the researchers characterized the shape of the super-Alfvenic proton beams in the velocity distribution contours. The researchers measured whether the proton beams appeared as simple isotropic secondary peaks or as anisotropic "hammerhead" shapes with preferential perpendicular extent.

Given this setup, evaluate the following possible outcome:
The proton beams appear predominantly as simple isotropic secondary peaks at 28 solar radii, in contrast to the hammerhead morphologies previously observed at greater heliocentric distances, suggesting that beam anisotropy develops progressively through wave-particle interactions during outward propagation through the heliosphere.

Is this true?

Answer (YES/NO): NO